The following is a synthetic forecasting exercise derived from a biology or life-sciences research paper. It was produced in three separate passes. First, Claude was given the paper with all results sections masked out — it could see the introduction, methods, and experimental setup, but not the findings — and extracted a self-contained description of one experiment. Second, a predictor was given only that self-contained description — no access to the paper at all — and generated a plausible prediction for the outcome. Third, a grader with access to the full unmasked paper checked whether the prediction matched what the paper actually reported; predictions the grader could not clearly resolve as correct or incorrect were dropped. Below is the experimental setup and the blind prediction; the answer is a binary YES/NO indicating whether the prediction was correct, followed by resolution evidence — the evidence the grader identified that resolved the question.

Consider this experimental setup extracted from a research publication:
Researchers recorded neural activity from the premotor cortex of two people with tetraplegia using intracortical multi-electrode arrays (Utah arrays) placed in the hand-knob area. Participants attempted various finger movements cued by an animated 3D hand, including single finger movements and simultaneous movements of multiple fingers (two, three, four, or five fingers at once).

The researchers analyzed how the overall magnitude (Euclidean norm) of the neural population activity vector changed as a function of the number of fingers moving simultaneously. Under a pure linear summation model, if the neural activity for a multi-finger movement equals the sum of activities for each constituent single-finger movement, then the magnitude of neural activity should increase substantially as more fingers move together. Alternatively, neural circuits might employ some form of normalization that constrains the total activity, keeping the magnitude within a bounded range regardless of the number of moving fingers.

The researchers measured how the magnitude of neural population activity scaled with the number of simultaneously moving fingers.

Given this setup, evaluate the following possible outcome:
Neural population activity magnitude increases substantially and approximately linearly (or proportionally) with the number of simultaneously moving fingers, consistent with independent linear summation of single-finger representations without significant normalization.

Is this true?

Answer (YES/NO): NO